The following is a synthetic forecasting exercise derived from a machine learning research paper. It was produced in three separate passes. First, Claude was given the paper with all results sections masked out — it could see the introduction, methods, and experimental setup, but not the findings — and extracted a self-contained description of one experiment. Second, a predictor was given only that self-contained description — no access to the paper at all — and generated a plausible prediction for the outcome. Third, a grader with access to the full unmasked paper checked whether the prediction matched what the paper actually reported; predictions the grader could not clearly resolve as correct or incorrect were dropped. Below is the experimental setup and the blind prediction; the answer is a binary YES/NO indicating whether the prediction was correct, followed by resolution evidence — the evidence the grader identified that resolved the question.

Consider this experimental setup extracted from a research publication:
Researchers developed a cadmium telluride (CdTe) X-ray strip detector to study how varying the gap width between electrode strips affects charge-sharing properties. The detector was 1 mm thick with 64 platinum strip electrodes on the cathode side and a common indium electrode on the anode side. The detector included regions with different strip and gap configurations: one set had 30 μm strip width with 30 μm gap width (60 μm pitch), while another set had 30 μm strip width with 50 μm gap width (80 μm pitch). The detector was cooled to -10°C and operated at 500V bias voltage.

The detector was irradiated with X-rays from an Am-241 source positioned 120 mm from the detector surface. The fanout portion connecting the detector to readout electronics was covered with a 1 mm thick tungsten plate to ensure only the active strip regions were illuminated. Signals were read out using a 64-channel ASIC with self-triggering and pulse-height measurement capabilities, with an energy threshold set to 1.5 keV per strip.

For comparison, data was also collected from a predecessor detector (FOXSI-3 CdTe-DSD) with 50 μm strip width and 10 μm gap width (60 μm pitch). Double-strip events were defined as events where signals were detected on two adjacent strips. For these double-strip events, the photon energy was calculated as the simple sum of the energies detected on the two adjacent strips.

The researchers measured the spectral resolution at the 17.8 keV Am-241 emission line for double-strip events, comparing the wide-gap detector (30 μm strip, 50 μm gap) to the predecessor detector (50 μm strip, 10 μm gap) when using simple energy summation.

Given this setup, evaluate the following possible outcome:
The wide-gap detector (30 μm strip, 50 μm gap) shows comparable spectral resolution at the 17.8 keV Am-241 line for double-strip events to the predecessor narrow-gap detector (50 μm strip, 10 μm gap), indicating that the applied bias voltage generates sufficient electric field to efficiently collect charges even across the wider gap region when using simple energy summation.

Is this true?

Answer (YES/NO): NO